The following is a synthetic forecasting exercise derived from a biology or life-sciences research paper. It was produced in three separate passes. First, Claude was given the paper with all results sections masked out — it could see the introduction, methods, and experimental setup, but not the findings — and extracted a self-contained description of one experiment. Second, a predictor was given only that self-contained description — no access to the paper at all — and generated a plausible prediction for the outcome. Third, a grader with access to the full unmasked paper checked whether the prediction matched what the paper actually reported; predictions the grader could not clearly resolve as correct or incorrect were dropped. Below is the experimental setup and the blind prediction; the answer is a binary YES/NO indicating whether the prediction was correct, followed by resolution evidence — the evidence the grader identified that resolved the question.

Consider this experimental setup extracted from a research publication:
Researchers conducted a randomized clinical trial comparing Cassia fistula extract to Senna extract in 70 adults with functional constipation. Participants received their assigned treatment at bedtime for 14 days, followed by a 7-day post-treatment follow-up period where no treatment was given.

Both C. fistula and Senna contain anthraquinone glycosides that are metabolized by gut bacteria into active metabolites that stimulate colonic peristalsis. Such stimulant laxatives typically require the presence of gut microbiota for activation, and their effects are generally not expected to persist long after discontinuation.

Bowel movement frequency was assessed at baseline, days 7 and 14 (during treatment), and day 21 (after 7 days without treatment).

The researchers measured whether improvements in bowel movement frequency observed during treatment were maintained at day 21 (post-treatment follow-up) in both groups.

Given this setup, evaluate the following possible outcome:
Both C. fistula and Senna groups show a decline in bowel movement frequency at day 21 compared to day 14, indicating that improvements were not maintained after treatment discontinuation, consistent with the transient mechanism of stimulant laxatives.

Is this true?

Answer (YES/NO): NO